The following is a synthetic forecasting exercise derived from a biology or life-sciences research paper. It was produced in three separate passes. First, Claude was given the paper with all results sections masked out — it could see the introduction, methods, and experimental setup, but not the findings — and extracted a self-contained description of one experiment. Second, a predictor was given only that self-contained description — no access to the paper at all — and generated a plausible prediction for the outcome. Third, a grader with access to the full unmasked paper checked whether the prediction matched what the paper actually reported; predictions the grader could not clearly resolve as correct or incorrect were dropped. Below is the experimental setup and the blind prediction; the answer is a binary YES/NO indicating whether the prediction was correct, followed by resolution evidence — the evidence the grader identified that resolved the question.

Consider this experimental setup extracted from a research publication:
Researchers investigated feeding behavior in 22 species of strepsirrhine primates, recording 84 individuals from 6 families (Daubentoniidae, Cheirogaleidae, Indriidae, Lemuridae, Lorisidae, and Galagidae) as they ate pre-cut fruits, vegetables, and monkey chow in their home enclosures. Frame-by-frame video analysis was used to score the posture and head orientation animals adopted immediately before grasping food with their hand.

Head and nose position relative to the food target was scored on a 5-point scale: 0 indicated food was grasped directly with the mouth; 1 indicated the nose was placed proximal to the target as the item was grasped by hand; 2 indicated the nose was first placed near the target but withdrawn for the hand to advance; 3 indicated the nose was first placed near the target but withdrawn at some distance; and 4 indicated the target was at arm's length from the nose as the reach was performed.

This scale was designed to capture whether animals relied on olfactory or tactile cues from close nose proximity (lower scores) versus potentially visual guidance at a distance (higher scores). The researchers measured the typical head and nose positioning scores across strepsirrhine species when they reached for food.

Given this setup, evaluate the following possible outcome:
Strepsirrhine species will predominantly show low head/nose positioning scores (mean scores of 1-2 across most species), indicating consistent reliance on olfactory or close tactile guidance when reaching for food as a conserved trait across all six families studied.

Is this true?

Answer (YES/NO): NO